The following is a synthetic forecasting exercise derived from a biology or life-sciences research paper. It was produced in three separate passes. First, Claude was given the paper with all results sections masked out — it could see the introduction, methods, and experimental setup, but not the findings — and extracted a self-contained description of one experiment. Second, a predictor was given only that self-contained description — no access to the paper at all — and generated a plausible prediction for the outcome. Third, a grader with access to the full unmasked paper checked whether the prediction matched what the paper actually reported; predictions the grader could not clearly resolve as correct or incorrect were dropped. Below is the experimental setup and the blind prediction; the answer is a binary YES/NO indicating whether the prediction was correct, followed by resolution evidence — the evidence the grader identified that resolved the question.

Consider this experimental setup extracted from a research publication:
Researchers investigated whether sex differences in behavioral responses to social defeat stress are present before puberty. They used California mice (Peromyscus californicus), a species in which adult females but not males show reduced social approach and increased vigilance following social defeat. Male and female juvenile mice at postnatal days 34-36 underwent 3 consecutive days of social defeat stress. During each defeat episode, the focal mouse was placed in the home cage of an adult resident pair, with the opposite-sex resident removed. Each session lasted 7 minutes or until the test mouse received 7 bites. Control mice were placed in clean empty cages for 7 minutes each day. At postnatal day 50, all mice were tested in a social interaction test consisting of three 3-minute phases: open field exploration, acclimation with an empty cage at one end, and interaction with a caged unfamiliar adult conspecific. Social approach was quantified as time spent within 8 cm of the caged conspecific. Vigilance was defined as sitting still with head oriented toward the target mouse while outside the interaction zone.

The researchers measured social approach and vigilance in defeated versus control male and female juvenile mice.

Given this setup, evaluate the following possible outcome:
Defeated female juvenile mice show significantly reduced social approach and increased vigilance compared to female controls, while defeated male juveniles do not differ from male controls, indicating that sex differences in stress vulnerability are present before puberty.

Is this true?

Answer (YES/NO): NO